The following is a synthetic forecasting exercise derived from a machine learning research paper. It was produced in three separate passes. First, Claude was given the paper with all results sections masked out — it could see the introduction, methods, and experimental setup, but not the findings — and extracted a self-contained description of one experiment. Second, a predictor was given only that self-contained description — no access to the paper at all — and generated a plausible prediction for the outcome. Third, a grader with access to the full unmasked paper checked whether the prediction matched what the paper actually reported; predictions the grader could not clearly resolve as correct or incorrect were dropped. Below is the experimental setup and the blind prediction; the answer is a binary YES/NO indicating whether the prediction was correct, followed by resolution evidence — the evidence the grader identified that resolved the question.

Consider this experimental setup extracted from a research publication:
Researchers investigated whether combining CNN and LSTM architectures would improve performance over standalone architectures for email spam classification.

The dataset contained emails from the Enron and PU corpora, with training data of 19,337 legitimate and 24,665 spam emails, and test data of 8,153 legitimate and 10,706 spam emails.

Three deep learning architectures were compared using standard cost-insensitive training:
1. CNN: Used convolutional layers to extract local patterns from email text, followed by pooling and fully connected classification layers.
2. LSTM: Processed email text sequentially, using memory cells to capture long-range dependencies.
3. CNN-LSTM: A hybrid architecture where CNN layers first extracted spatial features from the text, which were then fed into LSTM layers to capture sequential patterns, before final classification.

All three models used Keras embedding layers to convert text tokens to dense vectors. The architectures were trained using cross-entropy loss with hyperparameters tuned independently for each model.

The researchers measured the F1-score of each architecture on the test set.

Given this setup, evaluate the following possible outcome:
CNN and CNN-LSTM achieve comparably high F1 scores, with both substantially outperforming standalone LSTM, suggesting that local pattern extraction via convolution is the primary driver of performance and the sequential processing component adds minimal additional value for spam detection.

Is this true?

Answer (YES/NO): NO